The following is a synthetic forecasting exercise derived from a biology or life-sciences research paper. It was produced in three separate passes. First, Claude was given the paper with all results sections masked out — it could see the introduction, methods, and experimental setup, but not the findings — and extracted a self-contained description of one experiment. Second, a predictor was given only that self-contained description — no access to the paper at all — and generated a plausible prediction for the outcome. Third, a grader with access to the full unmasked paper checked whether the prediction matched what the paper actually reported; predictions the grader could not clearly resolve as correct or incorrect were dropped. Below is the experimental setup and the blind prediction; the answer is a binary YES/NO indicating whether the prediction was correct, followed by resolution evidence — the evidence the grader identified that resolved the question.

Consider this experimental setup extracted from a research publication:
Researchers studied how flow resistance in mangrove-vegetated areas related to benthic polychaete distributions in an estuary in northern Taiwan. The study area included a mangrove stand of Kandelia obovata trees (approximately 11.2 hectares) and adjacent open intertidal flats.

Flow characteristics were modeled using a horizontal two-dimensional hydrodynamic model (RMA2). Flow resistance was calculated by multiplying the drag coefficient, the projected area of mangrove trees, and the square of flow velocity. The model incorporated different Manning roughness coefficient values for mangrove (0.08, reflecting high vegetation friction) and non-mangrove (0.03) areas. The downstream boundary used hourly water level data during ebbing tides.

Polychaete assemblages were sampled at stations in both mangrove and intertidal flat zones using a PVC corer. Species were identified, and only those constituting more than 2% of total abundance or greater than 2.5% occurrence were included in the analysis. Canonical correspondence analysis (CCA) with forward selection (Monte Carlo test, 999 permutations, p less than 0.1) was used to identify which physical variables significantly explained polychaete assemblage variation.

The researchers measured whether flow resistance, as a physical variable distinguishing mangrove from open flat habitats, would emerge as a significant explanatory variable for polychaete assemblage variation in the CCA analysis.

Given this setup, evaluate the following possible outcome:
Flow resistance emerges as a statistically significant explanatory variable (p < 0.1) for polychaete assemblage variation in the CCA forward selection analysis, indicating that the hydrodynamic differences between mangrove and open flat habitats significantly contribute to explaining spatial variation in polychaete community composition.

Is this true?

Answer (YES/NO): NO